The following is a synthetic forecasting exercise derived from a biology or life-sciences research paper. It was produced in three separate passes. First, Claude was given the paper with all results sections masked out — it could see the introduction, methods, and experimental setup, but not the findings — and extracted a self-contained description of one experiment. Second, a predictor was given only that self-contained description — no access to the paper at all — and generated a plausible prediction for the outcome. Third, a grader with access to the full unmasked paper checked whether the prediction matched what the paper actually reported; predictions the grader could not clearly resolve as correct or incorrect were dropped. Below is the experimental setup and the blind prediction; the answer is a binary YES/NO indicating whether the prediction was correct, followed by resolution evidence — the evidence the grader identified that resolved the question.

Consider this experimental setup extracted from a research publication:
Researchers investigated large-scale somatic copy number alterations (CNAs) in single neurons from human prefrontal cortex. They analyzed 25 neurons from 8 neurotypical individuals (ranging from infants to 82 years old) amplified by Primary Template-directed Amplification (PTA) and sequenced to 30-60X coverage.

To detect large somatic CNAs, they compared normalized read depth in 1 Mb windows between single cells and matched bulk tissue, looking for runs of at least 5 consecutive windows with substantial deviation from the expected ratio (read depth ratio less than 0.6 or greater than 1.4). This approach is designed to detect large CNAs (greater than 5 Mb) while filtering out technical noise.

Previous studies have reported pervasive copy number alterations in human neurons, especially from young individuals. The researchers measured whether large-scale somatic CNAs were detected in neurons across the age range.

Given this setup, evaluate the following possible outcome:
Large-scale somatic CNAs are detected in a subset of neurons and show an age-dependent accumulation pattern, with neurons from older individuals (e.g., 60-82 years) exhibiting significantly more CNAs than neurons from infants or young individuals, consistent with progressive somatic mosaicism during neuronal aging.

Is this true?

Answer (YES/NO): NO